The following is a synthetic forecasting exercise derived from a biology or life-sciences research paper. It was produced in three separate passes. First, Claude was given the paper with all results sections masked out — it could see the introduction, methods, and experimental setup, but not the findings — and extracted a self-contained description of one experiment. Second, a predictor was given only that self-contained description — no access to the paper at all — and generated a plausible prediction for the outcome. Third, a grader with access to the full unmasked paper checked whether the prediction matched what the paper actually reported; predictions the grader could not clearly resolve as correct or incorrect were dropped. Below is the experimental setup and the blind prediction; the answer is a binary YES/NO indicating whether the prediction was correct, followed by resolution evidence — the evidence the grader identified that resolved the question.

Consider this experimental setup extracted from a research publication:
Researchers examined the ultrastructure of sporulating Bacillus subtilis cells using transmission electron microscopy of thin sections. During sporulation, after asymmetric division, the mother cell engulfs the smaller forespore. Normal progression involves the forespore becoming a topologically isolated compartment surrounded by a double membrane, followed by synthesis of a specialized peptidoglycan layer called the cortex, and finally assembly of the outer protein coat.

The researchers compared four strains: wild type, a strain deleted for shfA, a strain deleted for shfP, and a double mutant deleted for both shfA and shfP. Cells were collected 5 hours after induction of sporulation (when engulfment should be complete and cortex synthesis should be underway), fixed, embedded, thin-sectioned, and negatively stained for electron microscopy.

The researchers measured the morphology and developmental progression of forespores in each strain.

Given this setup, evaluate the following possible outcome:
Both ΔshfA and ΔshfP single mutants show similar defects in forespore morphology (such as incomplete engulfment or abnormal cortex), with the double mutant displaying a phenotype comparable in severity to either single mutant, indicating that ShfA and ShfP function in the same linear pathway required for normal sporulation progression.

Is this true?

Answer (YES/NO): NO